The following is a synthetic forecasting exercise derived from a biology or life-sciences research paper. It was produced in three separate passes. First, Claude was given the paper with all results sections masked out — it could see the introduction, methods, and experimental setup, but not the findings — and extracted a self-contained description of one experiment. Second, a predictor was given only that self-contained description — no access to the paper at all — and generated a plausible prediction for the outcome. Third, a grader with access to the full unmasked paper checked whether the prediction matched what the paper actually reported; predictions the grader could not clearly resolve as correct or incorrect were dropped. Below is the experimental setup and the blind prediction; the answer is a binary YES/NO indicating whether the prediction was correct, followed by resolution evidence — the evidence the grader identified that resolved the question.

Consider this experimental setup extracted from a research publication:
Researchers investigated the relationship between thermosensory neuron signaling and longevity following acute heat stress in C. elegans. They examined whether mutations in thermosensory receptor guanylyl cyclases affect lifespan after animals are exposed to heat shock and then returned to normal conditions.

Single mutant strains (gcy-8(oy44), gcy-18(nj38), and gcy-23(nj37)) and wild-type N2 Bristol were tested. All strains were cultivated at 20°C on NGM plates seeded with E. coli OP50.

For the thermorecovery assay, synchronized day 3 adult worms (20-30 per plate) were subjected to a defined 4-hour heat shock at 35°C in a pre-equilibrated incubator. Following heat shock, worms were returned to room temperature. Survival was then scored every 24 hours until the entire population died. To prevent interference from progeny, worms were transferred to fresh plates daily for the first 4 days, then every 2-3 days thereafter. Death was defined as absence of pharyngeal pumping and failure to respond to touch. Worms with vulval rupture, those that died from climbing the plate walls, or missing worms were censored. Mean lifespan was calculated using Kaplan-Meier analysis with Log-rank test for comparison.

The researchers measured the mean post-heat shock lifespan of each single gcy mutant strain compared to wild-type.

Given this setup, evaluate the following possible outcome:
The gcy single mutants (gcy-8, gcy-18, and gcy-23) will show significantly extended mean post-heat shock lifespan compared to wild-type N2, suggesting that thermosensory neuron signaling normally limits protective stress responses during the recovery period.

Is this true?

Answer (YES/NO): NO